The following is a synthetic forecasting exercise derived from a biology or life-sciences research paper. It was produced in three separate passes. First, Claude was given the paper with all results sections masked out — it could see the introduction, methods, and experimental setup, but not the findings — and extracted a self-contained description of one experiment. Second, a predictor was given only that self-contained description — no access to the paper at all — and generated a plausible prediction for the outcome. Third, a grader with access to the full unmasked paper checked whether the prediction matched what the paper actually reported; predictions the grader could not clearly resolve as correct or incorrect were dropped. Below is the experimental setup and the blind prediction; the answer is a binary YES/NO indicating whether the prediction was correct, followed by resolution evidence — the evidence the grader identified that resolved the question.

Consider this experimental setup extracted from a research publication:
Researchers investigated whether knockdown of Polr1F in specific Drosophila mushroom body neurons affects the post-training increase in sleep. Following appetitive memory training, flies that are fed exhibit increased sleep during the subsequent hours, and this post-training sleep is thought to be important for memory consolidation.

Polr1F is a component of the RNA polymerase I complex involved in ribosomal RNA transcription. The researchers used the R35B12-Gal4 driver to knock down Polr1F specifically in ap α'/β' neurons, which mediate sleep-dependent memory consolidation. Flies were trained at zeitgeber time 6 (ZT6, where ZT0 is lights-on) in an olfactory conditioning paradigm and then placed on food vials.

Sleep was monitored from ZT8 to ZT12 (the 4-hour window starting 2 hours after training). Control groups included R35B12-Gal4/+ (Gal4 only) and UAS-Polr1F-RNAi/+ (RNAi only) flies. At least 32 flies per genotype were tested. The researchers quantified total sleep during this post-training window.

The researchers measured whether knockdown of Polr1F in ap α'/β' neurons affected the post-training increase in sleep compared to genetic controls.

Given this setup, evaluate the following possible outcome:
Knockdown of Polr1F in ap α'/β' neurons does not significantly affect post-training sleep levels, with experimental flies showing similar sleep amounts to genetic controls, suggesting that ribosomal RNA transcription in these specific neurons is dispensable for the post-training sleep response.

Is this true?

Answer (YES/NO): YES